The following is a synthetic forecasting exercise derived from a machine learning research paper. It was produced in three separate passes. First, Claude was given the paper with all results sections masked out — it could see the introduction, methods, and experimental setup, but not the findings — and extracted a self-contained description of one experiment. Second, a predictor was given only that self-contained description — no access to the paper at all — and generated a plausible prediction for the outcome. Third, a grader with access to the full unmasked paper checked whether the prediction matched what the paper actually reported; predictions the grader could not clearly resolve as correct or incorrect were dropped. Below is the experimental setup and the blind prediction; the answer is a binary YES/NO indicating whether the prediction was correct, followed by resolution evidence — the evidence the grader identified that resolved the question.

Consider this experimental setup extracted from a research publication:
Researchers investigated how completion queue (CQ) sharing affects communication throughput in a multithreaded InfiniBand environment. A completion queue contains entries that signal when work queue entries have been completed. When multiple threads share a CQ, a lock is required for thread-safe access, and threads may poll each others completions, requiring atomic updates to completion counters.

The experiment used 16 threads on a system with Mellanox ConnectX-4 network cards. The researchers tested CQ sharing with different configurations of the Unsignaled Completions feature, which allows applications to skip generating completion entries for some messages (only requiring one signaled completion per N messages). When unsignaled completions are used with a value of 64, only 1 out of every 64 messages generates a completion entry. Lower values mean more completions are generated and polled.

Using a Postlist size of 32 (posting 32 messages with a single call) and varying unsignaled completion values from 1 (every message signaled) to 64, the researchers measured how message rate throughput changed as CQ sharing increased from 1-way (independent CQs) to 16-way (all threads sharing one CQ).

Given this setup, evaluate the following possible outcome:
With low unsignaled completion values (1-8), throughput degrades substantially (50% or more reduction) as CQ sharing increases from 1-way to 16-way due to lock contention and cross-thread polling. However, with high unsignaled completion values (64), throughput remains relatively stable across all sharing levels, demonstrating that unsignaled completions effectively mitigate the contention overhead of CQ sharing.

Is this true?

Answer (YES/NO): NO